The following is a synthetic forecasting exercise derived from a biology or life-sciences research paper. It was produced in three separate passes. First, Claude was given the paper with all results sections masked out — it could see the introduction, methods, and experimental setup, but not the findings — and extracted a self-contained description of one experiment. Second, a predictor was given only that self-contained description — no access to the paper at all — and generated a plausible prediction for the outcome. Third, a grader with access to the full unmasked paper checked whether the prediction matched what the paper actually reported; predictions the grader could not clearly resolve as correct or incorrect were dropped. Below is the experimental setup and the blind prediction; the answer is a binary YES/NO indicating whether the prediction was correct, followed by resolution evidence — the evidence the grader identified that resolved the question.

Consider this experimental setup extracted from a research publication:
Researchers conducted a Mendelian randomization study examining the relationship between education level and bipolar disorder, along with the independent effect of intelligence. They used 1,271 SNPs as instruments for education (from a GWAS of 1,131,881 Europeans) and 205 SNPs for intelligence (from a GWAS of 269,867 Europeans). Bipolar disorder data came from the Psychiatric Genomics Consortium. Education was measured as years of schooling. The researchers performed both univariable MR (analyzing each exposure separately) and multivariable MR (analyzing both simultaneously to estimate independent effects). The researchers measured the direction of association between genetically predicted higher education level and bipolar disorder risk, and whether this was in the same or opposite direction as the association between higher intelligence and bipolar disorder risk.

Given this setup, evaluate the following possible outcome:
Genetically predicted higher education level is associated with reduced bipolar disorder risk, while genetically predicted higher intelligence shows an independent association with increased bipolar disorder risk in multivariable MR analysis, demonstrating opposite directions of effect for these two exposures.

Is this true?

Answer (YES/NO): NO